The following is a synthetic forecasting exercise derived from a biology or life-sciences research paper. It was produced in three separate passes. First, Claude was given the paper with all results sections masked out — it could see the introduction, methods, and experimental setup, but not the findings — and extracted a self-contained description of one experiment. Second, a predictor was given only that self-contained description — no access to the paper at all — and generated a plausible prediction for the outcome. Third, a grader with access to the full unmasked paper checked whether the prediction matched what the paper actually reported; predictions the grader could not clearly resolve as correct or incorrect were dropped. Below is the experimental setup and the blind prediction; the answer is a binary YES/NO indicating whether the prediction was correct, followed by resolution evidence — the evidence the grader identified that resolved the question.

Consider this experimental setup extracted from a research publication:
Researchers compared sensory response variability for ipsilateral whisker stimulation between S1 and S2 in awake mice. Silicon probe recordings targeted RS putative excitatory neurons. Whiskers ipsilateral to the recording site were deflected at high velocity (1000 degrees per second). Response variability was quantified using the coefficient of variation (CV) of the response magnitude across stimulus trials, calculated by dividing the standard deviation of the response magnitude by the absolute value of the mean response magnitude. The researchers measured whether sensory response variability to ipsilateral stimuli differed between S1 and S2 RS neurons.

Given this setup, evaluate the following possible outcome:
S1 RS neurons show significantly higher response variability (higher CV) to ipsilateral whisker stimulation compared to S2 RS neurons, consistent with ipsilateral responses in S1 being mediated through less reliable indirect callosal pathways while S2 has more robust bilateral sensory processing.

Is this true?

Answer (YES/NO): YES